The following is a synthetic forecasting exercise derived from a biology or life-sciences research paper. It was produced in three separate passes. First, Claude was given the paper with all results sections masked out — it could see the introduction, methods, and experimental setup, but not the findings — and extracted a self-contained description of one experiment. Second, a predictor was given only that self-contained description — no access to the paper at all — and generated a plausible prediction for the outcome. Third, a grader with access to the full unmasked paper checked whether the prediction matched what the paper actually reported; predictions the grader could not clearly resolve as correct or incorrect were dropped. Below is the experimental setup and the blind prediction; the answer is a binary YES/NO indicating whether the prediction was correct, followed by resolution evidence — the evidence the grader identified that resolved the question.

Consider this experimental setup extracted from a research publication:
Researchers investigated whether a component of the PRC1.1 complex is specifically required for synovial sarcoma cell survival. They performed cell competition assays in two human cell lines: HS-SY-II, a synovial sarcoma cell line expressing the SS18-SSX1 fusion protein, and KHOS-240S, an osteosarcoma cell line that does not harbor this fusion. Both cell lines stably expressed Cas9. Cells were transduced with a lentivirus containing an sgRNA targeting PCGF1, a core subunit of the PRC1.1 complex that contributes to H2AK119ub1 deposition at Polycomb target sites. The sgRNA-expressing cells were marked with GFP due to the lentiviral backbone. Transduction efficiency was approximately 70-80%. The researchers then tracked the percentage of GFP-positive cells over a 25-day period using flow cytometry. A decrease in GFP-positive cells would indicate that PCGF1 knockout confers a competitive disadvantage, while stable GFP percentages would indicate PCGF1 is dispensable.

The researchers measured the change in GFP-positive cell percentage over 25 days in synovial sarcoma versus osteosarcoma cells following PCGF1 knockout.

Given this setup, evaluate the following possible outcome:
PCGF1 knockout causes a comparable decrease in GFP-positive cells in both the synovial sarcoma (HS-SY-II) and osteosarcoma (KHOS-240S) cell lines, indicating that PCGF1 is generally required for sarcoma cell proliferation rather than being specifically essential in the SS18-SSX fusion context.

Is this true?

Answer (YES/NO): NO